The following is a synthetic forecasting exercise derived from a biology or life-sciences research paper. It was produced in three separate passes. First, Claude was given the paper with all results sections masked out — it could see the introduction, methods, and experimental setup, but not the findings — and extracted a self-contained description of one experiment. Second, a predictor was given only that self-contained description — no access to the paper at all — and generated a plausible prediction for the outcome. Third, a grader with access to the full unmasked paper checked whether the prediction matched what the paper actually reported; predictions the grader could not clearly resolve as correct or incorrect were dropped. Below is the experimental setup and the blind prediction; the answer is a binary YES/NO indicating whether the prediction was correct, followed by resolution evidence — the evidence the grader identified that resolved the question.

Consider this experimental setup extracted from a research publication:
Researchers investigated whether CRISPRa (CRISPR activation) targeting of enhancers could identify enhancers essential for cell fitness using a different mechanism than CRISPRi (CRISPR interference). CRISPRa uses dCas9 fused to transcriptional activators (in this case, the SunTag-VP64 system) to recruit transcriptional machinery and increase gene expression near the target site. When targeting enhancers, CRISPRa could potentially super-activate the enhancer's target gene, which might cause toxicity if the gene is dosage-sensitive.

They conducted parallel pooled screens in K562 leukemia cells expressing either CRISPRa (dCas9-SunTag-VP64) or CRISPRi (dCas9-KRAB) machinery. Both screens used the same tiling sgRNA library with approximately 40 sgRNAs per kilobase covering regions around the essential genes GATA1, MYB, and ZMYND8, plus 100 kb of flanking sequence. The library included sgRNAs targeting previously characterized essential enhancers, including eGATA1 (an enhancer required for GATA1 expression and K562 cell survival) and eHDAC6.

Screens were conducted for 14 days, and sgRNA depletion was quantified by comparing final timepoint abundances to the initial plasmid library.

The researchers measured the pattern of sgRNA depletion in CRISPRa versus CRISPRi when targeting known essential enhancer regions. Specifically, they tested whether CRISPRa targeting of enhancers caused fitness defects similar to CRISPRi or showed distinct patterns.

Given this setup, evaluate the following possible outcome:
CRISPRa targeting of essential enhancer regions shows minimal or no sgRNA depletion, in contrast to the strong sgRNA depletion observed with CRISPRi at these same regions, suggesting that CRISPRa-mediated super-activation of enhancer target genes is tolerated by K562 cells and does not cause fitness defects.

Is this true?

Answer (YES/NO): YES